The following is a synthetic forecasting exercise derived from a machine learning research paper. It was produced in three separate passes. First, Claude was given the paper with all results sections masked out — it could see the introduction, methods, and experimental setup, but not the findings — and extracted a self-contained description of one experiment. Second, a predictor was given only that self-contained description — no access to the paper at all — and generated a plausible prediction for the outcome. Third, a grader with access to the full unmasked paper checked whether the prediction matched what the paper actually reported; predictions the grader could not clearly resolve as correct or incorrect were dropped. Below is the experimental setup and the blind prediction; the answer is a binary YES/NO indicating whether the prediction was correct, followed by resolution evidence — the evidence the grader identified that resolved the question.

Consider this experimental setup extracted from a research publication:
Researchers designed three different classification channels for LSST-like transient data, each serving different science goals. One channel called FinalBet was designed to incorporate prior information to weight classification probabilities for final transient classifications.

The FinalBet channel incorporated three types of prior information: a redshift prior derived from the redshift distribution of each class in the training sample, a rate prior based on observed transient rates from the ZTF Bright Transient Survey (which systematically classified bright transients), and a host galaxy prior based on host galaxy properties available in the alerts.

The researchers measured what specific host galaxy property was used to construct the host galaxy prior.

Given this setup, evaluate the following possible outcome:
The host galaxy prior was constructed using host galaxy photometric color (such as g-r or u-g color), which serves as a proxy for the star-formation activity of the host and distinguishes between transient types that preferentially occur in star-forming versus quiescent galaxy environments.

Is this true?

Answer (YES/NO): YES